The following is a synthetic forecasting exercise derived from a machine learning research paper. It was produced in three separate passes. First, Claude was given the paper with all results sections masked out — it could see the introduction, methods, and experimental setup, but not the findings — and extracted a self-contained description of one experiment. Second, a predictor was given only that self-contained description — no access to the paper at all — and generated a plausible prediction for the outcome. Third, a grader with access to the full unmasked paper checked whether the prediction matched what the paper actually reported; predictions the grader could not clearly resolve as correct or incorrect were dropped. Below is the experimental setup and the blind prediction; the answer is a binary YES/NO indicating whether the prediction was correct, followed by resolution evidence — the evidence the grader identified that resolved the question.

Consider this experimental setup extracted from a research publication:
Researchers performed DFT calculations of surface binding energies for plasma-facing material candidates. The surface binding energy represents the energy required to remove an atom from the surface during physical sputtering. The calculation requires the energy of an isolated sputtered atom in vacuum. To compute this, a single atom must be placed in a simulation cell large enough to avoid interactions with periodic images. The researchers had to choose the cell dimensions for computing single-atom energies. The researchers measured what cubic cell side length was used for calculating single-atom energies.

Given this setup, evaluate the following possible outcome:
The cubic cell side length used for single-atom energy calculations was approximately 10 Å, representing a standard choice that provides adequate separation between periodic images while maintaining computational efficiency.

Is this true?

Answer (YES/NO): NO